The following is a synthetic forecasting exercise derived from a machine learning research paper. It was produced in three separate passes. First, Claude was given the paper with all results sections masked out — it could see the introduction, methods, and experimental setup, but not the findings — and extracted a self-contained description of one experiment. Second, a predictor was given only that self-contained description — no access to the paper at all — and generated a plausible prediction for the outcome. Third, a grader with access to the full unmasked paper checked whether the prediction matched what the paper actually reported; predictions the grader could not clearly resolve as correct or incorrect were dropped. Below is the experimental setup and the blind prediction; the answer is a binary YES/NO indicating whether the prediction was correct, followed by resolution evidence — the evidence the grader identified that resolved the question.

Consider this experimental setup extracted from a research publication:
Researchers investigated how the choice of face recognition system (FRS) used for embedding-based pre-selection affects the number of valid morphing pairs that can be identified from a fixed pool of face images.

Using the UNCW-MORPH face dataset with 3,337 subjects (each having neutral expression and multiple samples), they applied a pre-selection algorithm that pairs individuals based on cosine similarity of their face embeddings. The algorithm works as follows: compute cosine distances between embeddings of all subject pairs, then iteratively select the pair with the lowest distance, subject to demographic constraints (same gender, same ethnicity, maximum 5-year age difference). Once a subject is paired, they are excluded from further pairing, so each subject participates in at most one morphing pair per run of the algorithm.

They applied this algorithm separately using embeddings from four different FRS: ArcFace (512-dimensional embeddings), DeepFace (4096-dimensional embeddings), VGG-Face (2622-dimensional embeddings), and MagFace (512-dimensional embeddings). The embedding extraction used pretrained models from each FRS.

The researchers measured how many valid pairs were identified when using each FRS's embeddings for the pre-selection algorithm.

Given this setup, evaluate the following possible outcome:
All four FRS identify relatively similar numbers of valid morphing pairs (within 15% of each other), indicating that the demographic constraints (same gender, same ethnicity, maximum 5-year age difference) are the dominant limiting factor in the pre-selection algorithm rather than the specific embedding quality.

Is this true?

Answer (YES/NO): NO